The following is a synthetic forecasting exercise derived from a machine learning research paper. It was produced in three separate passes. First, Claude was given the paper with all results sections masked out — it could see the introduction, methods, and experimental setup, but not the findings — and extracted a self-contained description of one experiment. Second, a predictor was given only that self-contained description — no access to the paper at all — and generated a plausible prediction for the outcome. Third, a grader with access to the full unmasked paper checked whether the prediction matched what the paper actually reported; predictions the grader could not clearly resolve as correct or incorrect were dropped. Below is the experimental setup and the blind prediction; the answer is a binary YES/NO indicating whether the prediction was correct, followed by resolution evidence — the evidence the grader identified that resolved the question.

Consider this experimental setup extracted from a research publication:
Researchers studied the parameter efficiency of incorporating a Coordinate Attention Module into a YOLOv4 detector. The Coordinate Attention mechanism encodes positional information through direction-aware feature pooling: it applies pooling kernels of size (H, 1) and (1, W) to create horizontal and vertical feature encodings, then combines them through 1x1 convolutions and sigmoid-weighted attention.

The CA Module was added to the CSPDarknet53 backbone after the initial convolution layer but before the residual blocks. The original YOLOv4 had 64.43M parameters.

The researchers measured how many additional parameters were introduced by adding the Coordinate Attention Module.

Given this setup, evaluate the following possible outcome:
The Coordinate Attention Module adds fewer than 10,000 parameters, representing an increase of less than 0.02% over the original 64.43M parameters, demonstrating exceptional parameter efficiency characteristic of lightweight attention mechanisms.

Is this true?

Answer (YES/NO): NO